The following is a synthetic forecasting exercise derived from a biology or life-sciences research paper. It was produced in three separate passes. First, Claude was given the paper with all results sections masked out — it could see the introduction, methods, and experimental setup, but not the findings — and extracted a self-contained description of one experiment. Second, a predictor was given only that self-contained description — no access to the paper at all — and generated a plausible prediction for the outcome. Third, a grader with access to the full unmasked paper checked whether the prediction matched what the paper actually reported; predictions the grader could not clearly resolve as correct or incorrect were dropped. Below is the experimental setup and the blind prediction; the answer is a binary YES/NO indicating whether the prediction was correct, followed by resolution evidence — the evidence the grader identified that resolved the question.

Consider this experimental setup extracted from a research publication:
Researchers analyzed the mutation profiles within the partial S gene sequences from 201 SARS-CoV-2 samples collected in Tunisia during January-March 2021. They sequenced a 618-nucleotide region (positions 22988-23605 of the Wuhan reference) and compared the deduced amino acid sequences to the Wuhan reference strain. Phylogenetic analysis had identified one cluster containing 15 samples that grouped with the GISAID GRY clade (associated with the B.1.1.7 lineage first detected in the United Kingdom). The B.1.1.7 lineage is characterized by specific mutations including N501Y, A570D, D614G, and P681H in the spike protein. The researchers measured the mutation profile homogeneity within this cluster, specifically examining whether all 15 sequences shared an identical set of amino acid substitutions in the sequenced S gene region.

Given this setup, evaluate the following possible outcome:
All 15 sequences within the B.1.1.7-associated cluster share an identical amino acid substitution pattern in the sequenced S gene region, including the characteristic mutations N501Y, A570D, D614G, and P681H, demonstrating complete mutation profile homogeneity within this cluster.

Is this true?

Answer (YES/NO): YES